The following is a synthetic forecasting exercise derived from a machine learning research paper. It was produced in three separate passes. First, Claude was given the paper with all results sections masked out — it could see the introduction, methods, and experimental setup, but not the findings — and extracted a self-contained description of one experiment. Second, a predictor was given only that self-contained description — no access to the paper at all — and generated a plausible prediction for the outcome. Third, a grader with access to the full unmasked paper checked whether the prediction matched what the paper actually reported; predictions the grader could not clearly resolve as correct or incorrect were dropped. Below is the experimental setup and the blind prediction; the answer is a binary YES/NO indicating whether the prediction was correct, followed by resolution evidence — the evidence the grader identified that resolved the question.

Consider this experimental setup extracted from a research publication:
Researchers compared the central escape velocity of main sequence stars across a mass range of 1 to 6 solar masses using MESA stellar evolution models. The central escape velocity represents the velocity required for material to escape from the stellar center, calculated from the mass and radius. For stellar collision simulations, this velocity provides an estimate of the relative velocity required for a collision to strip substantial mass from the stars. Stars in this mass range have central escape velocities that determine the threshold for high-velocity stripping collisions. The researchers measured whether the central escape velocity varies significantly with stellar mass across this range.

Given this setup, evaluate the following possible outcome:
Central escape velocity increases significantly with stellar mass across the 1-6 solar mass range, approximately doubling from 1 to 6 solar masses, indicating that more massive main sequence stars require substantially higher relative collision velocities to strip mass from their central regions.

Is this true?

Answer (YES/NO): NO